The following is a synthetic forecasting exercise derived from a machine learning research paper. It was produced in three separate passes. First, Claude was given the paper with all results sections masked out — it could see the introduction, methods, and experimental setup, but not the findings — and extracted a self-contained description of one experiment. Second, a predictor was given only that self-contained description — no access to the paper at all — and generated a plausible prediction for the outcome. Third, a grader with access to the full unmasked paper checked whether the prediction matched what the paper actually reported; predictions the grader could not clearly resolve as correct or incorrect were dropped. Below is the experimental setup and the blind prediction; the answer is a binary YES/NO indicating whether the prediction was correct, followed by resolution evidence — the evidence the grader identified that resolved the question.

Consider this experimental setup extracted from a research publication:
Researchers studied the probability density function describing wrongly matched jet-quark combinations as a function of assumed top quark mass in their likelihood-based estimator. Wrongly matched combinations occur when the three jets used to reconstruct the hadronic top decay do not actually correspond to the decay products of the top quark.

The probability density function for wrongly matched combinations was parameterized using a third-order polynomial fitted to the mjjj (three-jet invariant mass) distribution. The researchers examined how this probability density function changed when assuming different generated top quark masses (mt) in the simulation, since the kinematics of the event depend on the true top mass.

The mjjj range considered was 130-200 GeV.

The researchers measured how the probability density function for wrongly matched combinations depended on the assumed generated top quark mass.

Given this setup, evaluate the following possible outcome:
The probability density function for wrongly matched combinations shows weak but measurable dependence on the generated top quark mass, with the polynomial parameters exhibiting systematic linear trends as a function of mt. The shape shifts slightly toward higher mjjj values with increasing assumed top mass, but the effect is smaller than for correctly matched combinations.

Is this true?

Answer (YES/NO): NO